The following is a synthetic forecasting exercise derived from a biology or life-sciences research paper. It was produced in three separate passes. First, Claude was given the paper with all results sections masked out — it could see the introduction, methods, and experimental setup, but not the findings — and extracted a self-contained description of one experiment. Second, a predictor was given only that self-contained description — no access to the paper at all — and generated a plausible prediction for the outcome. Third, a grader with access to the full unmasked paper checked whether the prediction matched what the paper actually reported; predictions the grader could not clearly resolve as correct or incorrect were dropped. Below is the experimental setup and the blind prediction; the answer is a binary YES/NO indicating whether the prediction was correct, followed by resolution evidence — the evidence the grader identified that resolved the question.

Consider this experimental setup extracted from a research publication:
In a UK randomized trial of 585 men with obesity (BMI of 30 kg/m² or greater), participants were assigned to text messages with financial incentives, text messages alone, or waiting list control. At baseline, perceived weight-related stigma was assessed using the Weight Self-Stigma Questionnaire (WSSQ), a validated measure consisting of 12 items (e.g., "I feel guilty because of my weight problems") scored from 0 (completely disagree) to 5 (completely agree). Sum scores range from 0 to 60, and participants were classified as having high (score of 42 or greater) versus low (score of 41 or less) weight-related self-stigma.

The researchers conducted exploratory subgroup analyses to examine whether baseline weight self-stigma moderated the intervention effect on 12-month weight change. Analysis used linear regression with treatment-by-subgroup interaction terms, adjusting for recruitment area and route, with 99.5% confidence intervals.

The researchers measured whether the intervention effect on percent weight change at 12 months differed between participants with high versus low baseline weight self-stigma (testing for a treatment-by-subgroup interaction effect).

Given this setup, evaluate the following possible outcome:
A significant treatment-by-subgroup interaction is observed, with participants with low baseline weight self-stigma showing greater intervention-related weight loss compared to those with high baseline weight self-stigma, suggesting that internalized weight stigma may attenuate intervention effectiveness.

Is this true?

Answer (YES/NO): NO